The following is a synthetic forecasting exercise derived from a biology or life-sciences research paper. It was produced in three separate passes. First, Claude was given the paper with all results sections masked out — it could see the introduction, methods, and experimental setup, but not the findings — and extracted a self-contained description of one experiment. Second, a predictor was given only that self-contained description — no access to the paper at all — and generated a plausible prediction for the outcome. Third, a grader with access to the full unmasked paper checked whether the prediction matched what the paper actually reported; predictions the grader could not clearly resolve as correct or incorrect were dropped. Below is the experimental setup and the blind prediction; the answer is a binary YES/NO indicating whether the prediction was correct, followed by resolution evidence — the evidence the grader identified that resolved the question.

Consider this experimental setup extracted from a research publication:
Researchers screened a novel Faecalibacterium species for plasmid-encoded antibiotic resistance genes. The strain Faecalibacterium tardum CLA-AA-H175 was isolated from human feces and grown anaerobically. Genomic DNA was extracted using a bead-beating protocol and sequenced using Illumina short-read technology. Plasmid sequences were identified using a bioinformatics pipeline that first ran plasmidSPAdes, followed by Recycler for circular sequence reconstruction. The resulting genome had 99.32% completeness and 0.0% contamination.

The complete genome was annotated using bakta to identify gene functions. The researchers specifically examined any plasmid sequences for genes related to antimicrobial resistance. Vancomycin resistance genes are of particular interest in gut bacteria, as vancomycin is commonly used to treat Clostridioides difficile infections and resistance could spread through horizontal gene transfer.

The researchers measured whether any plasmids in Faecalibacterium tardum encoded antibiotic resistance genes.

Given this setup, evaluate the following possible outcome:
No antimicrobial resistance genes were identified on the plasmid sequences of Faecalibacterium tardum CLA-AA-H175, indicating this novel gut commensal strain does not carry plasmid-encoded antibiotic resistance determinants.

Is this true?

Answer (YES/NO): NO